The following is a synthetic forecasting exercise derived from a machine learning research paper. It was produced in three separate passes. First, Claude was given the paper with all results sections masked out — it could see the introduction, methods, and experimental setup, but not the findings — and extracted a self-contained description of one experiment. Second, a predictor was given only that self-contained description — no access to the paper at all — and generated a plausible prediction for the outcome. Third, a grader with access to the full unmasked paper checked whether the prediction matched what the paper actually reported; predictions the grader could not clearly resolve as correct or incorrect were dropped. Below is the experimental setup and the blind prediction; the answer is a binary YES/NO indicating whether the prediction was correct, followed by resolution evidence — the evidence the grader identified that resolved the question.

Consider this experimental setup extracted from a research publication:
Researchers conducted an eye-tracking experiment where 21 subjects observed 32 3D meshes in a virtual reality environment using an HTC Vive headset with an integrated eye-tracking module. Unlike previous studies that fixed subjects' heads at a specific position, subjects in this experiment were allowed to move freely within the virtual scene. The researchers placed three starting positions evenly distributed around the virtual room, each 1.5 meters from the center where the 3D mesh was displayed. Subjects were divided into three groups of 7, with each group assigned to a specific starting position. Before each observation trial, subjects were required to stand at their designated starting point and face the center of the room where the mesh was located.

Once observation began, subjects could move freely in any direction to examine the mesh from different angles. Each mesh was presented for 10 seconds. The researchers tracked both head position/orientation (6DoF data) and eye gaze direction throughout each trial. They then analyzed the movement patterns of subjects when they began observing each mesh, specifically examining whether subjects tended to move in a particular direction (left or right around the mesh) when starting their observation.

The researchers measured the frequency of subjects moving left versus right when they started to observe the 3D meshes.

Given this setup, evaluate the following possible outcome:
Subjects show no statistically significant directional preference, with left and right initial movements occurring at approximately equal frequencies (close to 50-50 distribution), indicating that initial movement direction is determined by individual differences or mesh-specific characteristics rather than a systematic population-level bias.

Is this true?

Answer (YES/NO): NO